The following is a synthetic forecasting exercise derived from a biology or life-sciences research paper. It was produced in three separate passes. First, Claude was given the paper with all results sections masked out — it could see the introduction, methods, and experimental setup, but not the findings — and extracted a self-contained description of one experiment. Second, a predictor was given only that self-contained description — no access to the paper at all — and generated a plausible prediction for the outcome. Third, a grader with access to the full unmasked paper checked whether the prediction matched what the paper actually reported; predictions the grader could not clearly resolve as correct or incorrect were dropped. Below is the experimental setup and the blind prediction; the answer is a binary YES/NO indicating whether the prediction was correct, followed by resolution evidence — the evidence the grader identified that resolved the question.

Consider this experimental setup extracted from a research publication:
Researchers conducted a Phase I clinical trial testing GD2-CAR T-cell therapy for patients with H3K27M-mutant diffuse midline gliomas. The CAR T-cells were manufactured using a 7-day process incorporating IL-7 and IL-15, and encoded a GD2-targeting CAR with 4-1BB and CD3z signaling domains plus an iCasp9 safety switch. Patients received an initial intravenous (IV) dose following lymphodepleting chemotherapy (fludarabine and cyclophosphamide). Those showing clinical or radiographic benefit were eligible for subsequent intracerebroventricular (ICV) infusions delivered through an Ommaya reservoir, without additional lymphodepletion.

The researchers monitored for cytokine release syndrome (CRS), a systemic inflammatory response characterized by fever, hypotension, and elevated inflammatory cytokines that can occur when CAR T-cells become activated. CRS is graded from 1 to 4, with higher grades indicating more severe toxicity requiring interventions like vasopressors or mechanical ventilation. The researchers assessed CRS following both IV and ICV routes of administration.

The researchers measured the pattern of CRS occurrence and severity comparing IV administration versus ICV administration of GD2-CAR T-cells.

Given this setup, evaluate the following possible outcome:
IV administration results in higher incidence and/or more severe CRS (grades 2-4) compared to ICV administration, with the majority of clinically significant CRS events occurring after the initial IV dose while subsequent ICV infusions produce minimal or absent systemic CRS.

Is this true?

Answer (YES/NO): YES